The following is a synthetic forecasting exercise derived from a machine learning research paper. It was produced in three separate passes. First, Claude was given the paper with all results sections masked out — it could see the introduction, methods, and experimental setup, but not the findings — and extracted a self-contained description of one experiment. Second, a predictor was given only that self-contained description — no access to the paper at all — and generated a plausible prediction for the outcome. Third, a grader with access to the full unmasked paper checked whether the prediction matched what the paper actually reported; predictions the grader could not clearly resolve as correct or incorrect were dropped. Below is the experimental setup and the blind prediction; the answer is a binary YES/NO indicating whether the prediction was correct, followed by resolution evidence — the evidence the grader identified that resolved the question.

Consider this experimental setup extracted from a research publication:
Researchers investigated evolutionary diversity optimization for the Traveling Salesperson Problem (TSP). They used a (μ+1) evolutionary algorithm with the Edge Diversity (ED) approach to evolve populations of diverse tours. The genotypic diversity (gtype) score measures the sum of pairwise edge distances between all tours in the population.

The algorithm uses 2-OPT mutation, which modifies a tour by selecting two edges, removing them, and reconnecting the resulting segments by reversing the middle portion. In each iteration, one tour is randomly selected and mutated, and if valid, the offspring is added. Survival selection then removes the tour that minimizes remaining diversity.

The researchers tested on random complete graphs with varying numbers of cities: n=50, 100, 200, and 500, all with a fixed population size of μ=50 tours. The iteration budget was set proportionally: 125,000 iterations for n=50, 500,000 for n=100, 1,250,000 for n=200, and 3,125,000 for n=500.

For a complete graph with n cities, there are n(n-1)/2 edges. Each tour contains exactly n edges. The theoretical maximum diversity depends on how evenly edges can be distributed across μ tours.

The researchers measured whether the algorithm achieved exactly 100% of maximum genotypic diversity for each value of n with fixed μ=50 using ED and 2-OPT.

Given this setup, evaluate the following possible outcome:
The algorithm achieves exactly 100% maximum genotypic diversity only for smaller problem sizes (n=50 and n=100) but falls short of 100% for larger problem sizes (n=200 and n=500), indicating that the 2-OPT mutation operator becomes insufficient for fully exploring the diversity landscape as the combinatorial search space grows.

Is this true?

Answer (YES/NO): NO